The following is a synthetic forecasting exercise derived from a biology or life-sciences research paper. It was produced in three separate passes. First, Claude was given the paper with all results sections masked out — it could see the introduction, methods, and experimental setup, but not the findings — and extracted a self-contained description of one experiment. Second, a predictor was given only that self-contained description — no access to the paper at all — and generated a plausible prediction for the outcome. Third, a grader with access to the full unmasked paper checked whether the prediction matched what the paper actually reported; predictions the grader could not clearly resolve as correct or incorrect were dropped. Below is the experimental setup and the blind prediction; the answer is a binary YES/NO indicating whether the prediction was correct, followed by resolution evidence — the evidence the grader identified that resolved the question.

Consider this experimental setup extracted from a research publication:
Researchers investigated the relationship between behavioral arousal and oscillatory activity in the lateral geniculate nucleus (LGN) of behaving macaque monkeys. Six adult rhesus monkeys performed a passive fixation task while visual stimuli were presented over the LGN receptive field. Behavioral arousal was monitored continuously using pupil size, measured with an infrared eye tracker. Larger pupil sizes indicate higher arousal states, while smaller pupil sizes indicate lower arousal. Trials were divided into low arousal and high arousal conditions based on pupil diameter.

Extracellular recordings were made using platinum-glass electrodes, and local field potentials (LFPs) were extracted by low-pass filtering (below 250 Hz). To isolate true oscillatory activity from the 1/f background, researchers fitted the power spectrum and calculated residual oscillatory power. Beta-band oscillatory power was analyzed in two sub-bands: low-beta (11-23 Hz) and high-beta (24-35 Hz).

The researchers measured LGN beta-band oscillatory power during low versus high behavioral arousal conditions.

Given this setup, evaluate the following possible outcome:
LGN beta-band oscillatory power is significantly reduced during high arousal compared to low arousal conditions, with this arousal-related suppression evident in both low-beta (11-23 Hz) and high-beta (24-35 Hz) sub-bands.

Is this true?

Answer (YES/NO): NO